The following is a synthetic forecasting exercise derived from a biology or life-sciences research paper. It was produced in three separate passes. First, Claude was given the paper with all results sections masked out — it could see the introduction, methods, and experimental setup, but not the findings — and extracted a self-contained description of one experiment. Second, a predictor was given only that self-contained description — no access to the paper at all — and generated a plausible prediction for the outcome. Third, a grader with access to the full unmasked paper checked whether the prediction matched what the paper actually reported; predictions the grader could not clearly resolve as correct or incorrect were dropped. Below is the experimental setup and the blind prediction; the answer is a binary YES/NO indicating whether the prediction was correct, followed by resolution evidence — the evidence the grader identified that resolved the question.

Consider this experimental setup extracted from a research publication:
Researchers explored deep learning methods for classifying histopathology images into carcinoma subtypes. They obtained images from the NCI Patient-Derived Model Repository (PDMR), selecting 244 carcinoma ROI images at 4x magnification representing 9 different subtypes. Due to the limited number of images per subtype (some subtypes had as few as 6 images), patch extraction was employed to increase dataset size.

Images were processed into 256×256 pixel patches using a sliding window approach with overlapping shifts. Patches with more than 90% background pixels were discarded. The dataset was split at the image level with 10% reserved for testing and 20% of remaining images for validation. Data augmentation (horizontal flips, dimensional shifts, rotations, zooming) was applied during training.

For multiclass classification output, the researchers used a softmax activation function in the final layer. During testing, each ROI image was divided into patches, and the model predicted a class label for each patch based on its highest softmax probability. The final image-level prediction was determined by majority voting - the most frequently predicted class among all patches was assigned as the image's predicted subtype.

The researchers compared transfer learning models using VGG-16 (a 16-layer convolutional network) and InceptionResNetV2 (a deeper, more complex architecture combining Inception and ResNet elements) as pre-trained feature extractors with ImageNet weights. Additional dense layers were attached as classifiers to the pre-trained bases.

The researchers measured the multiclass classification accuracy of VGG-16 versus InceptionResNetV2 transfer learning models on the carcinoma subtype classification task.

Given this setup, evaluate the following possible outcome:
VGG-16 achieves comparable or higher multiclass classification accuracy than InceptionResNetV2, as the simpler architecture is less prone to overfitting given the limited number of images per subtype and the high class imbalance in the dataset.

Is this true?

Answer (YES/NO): YES